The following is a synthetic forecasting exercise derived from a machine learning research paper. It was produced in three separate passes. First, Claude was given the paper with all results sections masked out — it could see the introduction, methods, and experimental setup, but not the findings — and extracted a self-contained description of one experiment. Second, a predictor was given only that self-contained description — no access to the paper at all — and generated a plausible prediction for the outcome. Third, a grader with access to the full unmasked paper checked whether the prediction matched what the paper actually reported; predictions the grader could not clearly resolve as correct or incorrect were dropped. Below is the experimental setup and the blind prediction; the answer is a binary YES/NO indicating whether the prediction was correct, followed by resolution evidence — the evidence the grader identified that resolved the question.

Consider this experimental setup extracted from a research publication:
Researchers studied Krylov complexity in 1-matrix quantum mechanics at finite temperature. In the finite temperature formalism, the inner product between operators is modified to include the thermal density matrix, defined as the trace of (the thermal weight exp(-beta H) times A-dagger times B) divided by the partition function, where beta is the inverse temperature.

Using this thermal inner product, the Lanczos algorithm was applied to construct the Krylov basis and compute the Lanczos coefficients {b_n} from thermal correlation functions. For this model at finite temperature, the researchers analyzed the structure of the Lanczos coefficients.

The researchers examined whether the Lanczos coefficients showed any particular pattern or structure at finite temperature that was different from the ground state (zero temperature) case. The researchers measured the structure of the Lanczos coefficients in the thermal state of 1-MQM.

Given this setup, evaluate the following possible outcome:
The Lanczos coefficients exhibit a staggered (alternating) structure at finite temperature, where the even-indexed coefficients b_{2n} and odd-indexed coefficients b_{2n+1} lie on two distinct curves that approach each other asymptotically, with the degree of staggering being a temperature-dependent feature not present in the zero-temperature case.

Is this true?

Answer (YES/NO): NO